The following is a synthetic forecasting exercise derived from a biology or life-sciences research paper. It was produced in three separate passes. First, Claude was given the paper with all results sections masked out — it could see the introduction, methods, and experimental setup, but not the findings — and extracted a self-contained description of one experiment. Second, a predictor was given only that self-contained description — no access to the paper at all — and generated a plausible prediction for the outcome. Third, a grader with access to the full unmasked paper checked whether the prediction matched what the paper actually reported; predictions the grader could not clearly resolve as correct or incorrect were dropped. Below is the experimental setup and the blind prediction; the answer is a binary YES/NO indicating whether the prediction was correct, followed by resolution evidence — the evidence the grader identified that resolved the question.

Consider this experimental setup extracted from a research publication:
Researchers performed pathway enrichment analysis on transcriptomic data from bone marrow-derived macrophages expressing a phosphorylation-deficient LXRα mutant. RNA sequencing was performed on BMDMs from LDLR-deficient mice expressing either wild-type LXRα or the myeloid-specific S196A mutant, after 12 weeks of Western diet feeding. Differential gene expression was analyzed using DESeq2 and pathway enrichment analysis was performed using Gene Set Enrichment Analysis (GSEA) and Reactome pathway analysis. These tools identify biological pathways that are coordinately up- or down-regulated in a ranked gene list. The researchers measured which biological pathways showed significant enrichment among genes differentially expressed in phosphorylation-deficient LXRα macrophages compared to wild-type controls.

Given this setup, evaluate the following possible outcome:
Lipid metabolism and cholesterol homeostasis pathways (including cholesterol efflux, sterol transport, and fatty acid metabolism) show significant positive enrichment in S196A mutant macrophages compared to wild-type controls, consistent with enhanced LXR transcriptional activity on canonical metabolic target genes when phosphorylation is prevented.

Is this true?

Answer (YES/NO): NO